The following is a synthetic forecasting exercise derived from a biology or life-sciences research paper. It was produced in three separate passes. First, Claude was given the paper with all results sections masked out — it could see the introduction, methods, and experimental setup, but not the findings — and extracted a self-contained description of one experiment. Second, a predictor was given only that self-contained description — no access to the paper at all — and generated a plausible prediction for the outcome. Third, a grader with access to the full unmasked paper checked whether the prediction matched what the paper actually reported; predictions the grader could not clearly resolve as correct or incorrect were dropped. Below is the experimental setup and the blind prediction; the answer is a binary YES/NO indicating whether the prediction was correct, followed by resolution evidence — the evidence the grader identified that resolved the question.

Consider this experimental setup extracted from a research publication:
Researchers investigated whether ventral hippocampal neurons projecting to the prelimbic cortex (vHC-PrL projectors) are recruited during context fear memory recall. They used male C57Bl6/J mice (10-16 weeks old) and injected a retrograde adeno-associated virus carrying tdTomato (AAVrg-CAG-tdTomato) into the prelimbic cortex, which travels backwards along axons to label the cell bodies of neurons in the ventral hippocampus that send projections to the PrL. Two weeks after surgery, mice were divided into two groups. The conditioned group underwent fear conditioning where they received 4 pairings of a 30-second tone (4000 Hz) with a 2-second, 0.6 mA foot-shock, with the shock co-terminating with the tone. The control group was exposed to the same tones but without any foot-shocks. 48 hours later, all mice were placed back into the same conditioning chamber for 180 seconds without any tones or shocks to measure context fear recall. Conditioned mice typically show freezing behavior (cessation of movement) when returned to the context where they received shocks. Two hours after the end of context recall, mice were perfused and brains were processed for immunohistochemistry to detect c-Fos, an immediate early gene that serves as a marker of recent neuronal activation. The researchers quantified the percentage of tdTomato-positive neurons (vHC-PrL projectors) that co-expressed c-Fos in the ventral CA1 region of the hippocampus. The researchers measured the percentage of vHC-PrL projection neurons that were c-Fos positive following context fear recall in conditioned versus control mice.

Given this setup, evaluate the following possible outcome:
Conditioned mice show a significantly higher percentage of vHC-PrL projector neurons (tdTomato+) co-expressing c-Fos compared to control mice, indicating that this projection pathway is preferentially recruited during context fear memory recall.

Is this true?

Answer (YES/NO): YES